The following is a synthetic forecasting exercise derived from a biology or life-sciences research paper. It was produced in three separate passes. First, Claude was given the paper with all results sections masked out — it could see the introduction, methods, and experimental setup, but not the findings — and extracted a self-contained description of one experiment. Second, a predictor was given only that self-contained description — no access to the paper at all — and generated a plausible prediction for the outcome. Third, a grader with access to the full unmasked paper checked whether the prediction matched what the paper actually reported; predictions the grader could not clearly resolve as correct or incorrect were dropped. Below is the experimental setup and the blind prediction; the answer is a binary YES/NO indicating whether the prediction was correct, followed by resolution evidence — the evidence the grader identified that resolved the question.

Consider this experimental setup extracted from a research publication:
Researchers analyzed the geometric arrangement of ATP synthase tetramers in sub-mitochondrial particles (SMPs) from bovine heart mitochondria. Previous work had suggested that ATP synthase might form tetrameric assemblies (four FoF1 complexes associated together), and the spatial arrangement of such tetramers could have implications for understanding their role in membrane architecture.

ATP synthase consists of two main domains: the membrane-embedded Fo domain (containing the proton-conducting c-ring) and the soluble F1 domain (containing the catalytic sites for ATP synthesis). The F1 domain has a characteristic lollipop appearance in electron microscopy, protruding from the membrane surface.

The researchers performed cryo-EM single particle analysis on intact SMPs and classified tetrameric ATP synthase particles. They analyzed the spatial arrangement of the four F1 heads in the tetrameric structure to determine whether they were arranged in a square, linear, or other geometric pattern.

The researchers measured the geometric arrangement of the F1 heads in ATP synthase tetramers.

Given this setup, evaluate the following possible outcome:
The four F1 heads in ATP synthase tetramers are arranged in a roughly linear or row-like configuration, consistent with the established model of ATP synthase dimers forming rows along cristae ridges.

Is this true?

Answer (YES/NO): YES